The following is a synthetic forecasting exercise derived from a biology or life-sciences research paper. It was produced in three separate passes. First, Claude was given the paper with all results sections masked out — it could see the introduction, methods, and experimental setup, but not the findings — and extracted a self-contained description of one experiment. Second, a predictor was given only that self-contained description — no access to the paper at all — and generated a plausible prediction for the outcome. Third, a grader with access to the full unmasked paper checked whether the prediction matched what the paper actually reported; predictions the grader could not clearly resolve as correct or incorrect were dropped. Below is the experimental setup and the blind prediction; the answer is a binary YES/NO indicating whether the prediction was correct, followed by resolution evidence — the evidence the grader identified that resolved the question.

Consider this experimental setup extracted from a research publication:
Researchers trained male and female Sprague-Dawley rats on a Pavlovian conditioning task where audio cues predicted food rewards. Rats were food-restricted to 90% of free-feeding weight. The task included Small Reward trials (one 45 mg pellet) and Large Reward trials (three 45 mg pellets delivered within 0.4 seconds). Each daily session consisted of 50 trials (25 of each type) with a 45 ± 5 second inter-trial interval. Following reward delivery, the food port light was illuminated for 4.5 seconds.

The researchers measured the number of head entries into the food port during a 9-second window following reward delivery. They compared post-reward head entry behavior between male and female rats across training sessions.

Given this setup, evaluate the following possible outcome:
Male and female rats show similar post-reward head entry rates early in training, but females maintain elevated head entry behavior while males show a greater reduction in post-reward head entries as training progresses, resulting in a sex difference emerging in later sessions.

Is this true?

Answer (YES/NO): NO